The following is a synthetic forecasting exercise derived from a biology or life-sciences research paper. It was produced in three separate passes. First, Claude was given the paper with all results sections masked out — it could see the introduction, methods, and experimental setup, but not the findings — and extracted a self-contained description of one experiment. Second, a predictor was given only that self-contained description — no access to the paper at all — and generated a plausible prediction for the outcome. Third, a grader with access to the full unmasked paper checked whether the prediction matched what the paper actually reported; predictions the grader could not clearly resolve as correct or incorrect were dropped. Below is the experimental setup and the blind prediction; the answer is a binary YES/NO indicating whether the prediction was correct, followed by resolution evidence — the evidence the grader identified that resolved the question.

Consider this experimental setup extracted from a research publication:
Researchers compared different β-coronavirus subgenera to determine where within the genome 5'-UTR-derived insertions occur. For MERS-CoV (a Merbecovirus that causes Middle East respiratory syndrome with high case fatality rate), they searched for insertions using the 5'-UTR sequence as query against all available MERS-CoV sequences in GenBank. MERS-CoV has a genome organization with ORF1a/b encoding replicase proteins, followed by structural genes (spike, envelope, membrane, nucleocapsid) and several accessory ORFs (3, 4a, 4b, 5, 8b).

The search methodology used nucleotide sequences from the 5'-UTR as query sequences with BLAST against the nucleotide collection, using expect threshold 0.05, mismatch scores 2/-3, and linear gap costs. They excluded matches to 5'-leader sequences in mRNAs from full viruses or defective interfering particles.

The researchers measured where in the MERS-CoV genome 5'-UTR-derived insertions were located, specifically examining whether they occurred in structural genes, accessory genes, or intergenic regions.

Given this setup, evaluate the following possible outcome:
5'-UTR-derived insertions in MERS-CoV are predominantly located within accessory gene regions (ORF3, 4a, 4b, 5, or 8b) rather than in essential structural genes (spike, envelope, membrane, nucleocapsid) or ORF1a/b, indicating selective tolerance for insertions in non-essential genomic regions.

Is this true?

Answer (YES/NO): NO